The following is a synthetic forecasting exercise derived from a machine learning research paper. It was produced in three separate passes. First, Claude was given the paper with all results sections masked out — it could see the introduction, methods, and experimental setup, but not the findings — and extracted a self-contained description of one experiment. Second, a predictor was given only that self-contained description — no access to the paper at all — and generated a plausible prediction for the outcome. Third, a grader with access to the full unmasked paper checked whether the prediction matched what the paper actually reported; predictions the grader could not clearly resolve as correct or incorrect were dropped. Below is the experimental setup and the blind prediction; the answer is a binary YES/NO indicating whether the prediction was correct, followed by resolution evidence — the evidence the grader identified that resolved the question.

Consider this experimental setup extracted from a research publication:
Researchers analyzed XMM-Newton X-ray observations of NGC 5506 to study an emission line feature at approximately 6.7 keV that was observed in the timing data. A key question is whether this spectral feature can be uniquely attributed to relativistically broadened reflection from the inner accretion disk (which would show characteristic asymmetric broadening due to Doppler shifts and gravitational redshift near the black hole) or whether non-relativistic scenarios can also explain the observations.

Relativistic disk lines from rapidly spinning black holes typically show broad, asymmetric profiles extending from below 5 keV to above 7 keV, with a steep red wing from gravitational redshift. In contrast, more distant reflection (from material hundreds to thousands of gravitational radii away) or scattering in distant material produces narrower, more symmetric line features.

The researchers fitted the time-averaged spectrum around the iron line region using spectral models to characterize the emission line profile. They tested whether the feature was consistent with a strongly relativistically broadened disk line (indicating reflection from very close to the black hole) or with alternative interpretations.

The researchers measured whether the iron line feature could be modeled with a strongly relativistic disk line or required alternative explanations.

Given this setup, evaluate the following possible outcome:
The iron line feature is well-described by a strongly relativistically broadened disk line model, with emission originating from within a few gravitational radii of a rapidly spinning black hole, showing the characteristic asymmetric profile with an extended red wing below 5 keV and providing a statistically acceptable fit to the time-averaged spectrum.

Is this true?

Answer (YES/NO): NO